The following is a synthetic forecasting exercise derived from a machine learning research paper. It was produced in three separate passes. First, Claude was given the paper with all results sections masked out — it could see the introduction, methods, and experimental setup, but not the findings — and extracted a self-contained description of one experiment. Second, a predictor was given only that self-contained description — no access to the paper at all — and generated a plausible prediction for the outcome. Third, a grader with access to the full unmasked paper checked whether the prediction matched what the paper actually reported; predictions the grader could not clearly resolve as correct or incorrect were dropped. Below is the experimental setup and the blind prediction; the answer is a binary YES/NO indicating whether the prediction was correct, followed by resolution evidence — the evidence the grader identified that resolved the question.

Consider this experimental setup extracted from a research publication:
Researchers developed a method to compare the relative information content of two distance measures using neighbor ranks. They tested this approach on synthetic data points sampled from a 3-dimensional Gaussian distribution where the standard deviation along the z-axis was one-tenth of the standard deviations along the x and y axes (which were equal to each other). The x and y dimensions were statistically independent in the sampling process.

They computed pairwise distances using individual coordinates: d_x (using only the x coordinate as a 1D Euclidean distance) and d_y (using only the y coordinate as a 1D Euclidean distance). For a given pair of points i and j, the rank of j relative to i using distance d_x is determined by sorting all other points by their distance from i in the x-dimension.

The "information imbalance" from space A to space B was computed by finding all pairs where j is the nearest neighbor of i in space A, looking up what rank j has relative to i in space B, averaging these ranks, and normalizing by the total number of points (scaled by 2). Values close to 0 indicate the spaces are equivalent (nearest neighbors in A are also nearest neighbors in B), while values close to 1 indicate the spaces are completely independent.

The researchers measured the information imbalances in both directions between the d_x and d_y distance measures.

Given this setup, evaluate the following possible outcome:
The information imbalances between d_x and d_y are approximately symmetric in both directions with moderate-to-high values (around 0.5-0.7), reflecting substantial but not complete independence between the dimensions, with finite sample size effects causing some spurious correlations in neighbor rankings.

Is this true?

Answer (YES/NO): NO